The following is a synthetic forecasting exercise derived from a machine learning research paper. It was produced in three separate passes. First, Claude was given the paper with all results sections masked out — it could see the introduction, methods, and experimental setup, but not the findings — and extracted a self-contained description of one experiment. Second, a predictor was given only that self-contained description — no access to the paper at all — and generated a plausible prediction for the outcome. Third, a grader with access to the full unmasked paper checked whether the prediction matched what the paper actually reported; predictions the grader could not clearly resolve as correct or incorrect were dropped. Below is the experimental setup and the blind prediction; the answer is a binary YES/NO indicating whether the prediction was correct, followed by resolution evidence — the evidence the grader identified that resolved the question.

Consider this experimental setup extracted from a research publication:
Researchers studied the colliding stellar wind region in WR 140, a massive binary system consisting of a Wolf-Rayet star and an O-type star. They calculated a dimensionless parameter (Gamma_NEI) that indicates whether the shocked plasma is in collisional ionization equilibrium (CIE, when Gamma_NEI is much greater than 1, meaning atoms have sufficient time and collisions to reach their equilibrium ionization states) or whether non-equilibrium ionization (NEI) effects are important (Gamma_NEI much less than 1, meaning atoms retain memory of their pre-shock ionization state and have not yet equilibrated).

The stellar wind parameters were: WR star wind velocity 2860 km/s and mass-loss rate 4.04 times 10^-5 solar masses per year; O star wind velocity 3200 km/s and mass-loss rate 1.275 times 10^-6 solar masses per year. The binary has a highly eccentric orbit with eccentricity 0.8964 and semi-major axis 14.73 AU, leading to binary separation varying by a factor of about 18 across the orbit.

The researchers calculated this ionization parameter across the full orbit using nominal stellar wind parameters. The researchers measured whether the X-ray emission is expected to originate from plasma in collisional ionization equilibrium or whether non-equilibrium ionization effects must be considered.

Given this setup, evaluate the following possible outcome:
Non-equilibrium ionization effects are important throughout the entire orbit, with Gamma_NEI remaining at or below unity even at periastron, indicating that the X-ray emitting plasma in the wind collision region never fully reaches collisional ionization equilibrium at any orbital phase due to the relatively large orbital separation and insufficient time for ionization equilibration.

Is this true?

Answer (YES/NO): NO